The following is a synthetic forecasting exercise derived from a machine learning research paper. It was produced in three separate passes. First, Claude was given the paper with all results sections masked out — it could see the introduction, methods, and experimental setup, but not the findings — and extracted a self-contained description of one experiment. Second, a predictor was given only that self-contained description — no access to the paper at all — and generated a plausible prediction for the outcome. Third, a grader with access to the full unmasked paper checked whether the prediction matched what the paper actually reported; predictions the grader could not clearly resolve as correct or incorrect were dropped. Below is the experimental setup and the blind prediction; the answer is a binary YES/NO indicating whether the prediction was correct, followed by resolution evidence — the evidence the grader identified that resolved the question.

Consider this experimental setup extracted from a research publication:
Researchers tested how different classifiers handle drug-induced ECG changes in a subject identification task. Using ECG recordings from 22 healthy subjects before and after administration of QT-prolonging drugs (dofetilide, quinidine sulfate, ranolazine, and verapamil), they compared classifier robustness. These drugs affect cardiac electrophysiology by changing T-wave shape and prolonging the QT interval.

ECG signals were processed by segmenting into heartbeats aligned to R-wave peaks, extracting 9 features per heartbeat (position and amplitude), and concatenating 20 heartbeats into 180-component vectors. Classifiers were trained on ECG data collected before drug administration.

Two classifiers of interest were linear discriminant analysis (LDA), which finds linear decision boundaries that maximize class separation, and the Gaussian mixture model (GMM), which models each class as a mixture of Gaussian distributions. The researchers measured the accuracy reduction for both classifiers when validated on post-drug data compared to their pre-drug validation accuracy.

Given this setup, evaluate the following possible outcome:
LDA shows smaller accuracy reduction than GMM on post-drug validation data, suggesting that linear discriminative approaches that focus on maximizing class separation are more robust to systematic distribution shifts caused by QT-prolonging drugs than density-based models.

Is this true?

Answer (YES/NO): NO